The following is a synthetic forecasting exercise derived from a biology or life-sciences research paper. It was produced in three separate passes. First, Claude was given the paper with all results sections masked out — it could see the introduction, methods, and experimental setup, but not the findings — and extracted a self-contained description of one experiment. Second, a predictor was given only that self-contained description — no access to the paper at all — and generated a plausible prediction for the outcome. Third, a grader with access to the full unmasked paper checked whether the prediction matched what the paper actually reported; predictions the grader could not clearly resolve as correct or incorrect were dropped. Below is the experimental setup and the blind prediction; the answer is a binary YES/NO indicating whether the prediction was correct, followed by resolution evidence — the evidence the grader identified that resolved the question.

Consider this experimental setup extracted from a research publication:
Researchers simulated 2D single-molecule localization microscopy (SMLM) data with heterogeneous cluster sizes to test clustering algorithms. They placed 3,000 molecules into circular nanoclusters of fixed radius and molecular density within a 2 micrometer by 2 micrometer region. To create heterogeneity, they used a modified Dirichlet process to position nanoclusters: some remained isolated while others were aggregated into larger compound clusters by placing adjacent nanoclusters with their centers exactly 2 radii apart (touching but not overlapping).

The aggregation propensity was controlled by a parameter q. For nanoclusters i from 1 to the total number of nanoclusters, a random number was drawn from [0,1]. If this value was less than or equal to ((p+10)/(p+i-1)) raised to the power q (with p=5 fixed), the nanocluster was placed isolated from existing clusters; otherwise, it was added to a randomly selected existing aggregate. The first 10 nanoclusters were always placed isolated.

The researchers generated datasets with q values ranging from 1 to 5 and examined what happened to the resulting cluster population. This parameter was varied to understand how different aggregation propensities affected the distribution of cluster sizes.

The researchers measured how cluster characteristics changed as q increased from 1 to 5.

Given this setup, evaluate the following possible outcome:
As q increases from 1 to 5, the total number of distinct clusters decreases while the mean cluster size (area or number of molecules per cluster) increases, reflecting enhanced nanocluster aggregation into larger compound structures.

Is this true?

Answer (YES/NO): YES